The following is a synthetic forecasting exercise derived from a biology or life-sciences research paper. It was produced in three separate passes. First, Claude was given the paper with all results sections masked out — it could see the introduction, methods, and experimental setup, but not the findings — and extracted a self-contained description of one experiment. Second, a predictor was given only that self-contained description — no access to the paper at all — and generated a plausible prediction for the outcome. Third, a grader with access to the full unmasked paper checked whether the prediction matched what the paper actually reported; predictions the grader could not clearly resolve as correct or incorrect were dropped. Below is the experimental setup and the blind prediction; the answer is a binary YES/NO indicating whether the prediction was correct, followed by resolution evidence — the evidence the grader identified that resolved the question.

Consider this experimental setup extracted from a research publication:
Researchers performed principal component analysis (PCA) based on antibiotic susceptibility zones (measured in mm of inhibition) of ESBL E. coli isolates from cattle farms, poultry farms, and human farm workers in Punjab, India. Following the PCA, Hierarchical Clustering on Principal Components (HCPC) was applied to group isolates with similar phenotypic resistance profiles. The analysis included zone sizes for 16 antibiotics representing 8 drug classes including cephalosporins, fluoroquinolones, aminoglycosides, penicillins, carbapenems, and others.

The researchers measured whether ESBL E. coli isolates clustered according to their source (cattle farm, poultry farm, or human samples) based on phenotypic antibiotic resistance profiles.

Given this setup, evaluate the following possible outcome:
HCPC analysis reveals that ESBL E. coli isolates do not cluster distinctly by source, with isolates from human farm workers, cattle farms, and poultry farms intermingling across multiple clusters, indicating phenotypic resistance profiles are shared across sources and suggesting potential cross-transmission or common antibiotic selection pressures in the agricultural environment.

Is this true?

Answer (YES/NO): NO